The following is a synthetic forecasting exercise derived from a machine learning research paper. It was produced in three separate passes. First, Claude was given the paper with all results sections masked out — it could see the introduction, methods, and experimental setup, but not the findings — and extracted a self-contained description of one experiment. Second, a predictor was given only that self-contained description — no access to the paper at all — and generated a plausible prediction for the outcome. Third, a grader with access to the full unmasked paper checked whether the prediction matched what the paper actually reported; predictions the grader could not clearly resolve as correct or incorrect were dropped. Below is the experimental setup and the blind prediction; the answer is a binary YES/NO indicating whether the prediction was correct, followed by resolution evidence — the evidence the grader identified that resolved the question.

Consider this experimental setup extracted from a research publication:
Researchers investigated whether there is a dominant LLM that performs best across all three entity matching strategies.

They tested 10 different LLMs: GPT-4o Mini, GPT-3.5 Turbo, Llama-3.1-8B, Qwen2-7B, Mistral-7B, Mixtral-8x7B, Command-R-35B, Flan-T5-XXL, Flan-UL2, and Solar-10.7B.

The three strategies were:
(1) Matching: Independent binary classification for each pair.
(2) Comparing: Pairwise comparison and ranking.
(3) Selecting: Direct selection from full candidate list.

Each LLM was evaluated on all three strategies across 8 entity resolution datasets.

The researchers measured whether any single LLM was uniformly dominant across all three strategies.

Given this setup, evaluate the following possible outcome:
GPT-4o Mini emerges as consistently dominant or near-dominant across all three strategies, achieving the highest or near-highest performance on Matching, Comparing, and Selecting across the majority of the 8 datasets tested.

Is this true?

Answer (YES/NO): NO